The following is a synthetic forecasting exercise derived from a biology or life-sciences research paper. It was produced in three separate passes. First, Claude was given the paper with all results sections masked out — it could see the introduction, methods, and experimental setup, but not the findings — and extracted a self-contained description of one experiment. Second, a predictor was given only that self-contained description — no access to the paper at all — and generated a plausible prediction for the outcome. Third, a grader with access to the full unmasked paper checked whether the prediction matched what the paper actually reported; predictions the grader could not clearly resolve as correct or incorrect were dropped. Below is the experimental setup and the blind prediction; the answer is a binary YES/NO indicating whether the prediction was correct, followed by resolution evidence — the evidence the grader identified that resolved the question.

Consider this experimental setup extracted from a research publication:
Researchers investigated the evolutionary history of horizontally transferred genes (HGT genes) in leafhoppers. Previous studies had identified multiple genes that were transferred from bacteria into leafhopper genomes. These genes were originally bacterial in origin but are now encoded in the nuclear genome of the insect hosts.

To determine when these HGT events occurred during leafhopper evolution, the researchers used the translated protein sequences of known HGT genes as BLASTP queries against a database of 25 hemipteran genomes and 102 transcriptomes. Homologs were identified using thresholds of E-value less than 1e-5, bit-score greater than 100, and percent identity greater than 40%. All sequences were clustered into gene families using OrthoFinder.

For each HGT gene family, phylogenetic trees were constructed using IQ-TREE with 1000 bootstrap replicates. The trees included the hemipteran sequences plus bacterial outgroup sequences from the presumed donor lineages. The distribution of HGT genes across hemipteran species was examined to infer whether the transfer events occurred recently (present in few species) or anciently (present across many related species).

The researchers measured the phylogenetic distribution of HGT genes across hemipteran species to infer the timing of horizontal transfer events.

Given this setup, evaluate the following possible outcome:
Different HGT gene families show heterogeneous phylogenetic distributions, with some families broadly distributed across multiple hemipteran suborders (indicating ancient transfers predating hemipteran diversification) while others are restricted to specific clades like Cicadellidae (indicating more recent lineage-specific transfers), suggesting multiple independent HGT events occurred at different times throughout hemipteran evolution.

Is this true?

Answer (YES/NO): NO